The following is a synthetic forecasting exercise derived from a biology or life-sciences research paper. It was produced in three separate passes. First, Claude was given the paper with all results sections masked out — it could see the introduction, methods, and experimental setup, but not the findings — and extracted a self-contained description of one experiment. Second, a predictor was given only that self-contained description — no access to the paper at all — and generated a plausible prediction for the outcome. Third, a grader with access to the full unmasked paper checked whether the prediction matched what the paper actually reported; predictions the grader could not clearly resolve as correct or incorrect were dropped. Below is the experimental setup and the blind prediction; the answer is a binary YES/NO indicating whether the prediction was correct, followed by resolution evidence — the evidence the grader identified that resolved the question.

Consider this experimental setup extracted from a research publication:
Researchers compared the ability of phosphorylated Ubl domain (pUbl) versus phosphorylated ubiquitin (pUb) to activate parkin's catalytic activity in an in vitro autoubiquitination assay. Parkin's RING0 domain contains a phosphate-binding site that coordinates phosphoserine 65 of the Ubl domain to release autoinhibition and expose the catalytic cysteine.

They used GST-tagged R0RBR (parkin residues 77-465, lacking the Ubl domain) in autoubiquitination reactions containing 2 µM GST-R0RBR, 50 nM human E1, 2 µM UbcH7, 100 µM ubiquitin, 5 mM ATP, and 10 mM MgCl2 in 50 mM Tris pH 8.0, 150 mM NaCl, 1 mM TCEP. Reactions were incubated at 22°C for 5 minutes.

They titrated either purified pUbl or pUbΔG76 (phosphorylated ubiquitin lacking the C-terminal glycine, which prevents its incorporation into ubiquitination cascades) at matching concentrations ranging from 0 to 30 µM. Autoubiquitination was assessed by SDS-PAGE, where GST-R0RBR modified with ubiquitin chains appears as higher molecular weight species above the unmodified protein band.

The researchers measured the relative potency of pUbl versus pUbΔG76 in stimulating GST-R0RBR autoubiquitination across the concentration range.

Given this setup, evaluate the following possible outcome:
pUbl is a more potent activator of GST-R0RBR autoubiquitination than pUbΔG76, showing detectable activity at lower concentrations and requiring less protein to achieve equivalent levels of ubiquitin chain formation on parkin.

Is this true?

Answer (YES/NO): NO